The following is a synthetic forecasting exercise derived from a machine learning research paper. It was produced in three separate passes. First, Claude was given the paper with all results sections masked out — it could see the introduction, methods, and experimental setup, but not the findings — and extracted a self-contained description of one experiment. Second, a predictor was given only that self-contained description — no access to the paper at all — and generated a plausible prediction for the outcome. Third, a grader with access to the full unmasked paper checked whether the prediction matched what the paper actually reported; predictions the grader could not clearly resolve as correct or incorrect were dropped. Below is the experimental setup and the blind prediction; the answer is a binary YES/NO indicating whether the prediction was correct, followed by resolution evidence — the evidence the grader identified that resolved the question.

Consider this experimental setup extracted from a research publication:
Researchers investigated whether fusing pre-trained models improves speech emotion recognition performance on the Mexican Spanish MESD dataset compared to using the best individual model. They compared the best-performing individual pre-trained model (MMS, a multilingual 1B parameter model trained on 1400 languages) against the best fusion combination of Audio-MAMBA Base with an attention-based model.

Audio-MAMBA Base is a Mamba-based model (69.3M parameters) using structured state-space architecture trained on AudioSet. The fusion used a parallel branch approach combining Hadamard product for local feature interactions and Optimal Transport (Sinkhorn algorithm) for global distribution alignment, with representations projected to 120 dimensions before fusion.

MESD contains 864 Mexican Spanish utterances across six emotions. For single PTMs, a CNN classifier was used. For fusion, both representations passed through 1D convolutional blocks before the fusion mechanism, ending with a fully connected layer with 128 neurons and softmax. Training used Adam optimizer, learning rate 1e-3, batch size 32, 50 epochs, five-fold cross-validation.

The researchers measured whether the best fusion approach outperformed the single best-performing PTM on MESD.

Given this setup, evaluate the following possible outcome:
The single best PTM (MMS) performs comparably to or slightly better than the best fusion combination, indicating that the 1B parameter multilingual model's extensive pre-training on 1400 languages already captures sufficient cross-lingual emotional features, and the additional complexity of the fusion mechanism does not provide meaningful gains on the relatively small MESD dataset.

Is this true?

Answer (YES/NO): NO